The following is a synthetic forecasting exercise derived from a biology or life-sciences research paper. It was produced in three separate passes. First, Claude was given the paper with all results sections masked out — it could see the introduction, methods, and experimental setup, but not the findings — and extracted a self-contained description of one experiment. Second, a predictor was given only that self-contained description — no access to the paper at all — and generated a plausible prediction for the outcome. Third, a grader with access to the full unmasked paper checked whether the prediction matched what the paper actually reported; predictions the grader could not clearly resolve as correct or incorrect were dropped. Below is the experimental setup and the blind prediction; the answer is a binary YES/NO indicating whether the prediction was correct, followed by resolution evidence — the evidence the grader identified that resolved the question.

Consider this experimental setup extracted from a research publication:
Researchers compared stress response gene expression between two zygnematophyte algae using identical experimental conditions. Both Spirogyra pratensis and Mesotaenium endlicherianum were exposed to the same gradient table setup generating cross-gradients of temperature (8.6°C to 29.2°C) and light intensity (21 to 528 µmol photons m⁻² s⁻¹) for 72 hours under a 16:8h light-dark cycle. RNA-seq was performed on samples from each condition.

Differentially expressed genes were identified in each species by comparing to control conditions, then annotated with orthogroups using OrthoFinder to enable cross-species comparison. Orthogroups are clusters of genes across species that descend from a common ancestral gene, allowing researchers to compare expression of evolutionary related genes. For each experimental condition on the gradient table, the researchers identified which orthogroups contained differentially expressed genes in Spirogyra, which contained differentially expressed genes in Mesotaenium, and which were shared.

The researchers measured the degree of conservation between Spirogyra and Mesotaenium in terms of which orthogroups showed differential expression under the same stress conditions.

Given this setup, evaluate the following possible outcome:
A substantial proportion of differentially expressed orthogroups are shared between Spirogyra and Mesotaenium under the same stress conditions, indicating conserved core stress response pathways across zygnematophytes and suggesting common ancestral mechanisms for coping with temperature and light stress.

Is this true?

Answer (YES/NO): YES